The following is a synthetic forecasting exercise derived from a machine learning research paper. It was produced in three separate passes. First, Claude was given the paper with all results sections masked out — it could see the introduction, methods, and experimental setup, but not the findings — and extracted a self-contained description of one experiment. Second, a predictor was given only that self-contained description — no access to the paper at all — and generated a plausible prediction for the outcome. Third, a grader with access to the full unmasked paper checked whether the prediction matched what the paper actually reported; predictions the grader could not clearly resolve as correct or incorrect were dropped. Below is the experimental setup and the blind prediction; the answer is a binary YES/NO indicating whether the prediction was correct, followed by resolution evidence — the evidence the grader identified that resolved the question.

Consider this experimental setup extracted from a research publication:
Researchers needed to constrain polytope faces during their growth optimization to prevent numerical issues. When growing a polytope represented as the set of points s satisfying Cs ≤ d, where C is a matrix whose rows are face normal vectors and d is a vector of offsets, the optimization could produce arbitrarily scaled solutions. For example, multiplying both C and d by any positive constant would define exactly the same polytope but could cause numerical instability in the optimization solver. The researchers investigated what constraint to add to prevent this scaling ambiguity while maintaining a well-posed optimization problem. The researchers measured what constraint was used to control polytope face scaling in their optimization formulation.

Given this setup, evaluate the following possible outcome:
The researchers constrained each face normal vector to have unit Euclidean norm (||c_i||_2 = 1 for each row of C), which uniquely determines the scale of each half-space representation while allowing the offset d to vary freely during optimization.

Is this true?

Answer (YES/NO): NO